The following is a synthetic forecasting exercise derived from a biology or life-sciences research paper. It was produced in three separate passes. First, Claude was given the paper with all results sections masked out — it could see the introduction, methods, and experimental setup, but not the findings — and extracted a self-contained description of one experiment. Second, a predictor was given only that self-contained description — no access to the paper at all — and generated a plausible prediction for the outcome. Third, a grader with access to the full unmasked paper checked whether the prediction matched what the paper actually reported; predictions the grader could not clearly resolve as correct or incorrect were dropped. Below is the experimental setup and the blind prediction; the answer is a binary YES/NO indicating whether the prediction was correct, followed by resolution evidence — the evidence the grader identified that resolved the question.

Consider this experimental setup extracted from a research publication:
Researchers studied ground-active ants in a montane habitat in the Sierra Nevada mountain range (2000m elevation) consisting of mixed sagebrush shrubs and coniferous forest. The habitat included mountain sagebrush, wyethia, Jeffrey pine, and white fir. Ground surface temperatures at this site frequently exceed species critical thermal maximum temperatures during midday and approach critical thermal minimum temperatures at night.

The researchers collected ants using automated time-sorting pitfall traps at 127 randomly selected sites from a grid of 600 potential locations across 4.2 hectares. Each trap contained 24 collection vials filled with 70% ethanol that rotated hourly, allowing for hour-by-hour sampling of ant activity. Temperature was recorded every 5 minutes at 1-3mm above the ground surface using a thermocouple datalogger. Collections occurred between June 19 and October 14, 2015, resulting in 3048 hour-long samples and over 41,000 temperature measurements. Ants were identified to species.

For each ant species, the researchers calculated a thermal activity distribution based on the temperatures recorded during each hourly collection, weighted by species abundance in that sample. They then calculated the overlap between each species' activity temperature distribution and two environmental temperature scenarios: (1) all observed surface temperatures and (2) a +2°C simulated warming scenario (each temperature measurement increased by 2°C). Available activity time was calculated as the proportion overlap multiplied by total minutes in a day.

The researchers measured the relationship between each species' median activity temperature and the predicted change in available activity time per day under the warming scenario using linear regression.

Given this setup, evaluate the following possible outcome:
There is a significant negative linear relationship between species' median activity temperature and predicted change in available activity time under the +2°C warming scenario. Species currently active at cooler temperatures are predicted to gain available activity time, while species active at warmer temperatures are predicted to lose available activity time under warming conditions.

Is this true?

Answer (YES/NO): YES